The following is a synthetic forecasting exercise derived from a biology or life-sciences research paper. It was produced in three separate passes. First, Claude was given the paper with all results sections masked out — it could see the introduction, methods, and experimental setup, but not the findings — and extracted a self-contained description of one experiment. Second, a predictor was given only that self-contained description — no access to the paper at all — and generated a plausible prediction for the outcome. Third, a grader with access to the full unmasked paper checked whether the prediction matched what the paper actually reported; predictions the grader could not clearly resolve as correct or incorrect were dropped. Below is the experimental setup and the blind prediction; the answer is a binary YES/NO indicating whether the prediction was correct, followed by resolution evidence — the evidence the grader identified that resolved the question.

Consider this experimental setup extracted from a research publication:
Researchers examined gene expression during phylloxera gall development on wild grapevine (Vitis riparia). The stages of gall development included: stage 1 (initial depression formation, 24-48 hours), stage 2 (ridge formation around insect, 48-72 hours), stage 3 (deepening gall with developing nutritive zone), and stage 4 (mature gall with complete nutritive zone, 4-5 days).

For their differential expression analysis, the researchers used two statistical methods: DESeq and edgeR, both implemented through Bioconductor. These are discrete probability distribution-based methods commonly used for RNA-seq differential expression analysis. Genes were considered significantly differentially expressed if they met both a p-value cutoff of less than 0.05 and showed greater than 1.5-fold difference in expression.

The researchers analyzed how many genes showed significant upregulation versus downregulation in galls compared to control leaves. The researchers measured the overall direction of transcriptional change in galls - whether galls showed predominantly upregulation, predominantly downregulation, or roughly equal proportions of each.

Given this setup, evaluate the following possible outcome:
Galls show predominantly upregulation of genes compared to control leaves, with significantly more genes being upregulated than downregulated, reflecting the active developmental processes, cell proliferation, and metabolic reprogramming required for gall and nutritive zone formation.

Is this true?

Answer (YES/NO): NO